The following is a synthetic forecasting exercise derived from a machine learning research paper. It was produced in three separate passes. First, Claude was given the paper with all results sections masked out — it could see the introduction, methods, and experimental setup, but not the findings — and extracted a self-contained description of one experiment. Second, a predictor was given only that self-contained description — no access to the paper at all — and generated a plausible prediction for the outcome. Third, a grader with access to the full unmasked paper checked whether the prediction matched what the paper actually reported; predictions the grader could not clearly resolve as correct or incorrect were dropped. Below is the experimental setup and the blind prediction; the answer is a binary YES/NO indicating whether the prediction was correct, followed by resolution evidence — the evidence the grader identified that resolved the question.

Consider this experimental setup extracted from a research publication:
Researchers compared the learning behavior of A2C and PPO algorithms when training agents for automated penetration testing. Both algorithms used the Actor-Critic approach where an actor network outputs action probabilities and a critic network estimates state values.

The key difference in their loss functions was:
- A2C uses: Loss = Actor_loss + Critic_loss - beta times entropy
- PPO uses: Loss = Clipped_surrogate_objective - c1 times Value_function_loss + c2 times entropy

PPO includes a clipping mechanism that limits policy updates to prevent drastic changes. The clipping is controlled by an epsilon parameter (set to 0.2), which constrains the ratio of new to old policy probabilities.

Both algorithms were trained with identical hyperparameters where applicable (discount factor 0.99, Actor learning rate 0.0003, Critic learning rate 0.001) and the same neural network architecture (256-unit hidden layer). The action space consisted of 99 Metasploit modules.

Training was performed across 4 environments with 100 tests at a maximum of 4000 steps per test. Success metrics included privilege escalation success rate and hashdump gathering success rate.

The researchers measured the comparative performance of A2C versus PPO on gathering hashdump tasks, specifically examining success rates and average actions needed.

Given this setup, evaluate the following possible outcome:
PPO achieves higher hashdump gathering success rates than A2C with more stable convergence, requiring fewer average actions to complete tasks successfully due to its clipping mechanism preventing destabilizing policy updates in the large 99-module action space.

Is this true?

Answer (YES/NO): NO